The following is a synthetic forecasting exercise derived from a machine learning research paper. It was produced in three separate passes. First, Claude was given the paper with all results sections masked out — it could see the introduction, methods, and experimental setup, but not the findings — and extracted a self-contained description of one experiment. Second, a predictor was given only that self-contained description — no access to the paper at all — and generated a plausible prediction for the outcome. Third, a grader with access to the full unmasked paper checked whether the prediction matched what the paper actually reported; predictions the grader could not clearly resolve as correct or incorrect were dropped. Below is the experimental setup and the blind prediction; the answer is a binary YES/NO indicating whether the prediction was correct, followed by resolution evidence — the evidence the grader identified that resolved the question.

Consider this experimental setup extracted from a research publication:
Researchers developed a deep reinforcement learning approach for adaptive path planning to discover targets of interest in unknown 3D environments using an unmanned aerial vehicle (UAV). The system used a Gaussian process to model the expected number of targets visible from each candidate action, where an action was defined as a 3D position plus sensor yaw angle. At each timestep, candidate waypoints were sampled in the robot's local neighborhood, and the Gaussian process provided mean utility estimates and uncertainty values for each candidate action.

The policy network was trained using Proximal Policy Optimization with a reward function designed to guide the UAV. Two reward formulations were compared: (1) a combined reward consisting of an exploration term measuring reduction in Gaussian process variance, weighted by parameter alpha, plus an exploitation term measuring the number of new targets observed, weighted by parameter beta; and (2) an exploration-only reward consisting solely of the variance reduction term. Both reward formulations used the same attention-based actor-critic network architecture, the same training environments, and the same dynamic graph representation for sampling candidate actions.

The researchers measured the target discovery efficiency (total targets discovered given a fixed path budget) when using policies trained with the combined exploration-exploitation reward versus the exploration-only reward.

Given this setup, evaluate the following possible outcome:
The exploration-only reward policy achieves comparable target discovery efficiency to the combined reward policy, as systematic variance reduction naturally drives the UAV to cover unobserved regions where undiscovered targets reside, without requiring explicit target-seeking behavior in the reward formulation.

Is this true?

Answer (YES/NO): NO